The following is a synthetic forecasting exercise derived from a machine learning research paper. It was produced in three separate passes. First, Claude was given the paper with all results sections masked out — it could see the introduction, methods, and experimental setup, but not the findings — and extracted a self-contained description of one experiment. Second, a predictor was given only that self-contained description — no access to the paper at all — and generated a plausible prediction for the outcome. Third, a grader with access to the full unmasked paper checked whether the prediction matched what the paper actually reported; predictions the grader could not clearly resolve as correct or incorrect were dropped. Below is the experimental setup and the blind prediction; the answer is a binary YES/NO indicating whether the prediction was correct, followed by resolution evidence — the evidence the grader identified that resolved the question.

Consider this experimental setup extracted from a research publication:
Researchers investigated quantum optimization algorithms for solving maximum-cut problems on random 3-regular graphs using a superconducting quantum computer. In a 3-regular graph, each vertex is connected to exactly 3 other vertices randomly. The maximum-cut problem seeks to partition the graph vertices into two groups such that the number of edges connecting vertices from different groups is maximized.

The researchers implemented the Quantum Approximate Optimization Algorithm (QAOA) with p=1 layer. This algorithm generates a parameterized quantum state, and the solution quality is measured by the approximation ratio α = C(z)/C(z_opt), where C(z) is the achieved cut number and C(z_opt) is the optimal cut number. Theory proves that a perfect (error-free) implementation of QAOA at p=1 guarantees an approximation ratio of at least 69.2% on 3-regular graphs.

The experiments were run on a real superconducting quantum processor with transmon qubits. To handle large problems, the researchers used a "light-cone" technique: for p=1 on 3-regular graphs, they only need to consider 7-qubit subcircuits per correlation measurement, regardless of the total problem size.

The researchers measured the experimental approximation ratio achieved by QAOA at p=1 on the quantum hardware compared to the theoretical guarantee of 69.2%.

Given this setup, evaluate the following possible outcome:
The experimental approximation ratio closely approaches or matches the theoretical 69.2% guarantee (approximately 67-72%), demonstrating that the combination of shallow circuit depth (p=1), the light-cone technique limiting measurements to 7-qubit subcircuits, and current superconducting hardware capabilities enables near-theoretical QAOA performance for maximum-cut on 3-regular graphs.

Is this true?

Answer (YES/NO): YES